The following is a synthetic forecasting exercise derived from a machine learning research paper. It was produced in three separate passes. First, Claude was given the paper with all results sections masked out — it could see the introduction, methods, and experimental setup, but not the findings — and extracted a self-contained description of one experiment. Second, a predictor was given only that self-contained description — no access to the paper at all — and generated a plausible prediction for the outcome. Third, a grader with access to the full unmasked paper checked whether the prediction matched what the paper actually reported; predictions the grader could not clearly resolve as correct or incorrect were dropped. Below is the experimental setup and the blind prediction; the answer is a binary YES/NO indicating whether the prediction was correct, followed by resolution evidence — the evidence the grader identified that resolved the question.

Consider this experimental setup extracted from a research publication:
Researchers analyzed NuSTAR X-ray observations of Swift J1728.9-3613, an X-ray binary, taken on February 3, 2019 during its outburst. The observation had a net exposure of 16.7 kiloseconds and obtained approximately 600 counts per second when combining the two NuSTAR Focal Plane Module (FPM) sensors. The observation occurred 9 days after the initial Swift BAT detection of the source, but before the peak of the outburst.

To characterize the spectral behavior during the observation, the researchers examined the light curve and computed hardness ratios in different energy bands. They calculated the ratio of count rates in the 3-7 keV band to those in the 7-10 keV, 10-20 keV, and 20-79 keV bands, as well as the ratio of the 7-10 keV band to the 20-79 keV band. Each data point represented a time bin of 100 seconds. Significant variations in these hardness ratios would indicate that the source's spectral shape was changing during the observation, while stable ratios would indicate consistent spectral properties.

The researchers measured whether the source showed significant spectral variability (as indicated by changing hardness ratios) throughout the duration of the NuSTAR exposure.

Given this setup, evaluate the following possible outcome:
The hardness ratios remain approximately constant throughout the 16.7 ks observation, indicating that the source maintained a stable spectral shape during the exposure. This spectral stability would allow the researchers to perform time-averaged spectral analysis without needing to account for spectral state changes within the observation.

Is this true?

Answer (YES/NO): YES